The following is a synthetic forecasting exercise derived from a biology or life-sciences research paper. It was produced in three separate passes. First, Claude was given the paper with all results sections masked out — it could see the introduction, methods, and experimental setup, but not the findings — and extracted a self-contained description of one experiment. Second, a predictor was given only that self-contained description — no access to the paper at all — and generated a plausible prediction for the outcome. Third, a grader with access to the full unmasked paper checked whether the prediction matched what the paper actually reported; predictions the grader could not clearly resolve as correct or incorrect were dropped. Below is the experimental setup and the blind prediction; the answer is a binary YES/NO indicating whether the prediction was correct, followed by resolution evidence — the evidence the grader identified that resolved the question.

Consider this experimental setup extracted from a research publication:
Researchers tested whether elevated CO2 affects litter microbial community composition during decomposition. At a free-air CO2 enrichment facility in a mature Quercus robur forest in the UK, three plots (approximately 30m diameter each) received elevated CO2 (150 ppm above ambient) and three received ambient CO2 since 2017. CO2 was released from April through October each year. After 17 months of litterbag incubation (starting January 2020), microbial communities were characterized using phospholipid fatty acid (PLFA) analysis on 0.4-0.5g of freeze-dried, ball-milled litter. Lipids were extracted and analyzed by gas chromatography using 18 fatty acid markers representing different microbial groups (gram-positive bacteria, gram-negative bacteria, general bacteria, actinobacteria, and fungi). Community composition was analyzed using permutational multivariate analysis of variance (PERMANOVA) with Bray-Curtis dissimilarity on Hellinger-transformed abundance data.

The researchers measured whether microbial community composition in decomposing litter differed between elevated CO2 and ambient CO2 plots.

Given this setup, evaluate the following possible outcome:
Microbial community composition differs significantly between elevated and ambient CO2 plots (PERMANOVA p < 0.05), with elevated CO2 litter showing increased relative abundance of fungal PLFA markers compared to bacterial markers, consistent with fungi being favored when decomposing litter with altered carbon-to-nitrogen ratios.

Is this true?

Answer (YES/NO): NO